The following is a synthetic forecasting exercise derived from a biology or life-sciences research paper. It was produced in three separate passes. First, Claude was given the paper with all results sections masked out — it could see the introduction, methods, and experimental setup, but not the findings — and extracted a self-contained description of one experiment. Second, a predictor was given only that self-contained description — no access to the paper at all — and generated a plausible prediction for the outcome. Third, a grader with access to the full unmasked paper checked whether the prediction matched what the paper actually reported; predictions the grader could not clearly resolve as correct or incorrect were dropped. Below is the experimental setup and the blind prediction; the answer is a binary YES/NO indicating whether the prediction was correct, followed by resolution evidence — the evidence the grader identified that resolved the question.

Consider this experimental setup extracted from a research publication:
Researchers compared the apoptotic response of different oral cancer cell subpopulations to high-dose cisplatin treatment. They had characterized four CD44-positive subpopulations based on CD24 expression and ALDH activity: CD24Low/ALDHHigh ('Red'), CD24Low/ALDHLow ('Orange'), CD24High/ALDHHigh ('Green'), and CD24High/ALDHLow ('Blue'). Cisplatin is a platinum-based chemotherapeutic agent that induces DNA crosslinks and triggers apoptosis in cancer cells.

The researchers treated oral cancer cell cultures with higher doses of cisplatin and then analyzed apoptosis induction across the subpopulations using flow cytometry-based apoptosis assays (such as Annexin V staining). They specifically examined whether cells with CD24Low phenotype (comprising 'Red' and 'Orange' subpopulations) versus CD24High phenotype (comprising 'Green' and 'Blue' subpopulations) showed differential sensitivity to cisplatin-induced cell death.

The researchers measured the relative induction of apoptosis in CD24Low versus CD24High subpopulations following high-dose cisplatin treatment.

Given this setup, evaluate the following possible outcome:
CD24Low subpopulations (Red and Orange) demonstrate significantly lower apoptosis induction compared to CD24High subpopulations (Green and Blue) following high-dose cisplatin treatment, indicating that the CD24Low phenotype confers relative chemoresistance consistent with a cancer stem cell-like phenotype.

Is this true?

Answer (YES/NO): NO